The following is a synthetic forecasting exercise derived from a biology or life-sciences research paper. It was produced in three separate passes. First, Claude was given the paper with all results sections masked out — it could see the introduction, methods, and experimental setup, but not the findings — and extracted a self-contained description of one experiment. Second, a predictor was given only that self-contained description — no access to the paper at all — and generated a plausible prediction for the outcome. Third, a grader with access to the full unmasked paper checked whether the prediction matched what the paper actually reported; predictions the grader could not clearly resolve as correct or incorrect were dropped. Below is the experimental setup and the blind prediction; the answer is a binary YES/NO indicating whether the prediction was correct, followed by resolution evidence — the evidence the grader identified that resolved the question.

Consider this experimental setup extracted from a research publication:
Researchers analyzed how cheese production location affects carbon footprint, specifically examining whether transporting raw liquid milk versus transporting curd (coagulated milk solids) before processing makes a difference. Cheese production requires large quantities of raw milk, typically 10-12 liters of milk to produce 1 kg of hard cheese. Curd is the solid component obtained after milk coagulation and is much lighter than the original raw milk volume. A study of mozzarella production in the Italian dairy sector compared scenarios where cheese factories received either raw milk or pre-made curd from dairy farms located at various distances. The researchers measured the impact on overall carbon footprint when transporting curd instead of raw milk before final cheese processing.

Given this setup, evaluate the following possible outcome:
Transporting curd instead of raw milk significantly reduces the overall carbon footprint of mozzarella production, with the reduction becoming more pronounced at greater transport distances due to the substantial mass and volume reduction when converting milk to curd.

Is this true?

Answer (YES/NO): NO